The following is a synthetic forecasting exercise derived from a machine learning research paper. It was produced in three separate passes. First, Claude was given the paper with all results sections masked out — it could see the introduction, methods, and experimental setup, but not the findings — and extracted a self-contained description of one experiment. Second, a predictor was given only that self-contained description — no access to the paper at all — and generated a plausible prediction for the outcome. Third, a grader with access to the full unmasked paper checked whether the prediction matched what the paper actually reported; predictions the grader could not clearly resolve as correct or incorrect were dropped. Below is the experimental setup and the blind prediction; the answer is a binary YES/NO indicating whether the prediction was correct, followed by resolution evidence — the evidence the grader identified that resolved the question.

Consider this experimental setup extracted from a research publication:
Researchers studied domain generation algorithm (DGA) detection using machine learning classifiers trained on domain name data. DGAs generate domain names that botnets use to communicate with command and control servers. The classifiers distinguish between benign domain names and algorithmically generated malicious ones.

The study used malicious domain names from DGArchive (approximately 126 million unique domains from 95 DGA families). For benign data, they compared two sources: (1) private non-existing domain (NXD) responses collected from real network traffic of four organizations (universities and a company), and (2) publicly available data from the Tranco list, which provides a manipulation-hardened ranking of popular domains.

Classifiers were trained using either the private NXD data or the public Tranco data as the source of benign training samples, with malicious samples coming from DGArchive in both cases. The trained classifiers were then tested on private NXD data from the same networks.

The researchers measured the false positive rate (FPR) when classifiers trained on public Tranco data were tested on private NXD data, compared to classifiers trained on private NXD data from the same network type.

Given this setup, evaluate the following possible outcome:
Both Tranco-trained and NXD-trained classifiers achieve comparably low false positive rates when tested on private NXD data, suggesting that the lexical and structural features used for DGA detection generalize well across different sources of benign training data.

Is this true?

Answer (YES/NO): NO